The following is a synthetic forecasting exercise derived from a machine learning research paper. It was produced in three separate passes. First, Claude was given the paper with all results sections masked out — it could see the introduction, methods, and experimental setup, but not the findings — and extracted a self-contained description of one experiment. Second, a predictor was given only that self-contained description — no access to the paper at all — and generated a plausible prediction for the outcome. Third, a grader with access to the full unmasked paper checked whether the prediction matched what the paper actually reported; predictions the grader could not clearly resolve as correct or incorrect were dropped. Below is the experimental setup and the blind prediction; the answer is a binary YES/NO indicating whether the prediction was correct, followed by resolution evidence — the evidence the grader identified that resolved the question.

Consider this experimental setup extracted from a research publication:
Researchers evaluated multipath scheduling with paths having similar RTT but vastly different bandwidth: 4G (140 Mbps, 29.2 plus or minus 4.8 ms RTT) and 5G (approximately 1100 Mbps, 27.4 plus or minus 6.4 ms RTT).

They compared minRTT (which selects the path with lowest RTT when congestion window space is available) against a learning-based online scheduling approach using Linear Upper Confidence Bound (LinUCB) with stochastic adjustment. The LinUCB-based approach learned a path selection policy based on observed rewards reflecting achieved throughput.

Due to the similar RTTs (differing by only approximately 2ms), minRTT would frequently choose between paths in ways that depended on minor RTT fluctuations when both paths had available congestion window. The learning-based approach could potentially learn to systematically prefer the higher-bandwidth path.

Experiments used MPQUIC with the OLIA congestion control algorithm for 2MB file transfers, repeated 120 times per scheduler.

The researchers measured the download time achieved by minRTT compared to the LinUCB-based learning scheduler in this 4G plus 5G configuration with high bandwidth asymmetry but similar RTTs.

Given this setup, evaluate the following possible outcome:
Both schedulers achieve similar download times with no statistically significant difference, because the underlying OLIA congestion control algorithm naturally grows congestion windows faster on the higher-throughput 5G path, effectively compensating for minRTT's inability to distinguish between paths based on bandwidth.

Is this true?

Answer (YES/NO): NO